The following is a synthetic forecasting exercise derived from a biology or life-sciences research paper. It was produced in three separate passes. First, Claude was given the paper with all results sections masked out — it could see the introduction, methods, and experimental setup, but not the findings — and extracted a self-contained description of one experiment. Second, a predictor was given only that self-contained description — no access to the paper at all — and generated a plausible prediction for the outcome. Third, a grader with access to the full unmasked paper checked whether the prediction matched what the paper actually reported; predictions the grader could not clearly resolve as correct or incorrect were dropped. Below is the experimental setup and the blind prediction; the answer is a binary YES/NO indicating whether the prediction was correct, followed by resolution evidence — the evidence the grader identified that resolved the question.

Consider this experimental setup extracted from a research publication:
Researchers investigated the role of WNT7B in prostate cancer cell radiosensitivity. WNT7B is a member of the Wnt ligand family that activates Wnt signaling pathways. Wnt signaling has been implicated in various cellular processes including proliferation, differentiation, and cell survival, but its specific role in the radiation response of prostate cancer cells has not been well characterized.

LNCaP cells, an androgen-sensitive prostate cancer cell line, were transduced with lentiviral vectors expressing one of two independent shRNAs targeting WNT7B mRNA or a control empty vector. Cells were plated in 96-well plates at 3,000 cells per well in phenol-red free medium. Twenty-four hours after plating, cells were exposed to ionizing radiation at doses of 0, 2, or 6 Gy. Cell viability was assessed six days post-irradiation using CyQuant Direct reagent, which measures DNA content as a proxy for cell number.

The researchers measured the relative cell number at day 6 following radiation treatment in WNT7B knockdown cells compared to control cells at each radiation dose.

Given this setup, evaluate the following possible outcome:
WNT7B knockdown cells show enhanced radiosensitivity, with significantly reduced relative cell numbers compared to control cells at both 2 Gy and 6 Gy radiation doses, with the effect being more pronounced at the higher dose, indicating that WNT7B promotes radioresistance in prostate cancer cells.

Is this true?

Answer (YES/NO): NO